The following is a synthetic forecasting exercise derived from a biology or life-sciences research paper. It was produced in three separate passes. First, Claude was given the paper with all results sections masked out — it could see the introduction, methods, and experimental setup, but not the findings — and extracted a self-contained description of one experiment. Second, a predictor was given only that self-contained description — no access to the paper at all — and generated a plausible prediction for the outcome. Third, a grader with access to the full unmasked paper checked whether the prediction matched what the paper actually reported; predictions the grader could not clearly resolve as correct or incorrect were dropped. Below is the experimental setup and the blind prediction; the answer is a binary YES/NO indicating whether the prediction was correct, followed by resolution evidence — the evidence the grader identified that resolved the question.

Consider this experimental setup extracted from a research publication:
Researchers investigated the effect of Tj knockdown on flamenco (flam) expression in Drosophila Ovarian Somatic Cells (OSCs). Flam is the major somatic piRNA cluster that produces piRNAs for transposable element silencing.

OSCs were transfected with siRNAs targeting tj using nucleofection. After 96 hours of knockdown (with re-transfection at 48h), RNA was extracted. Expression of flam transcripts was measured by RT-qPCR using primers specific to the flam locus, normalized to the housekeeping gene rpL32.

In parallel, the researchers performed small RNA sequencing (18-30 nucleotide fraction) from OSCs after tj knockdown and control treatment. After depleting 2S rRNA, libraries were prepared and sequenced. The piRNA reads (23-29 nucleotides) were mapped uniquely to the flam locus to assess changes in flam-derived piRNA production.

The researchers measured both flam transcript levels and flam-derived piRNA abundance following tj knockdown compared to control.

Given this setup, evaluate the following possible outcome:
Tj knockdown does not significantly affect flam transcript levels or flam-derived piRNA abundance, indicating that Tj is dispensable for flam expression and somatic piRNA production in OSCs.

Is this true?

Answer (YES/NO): NO